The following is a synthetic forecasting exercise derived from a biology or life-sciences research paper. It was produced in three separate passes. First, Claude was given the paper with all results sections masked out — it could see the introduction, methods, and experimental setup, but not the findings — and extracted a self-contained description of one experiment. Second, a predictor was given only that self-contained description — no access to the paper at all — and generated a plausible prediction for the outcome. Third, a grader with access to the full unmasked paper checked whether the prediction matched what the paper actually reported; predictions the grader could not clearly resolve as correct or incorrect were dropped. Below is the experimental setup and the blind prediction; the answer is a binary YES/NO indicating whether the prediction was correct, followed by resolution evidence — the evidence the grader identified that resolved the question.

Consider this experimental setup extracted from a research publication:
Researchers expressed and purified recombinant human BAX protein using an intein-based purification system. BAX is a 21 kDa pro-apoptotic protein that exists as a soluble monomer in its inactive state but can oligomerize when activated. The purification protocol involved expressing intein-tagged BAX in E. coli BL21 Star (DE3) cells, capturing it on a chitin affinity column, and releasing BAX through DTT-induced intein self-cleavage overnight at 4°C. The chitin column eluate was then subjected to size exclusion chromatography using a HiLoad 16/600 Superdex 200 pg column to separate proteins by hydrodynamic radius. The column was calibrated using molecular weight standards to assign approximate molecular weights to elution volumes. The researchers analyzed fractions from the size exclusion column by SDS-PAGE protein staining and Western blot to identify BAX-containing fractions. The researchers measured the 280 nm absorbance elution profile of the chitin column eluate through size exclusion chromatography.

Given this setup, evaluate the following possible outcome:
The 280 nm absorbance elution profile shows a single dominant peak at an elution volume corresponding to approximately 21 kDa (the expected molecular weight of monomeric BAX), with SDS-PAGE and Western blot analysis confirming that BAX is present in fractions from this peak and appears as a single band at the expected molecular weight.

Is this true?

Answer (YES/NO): NO